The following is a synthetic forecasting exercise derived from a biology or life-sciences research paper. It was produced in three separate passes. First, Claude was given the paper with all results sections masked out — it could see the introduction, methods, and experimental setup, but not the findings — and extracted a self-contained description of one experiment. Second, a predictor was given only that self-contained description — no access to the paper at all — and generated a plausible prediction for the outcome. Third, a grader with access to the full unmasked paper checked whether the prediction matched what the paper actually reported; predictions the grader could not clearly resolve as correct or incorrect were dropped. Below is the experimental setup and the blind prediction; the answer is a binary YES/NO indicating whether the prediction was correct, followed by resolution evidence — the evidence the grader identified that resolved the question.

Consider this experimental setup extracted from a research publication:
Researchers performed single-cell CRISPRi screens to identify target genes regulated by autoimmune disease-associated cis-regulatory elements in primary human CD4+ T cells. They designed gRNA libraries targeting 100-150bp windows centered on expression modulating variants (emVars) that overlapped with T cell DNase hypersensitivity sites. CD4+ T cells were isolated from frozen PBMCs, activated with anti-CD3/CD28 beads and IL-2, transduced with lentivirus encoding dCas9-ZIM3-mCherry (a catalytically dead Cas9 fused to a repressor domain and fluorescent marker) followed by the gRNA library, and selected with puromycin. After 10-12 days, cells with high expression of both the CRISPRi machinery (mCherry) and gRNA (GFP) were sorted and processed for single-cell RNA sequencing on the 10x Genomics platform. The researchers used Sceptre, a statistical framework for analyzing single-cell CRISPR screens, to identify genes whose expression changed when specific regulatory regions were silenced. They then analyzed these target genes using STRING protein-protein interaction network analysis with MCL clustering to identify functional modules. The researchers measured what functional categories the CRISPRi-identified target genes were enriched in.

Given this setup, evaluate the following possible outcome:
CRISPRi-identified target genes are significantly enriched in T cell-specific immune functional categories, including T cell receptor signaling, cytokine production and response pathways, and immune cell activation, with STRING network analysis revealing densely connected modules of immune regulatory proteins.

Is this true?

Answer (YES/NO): NO